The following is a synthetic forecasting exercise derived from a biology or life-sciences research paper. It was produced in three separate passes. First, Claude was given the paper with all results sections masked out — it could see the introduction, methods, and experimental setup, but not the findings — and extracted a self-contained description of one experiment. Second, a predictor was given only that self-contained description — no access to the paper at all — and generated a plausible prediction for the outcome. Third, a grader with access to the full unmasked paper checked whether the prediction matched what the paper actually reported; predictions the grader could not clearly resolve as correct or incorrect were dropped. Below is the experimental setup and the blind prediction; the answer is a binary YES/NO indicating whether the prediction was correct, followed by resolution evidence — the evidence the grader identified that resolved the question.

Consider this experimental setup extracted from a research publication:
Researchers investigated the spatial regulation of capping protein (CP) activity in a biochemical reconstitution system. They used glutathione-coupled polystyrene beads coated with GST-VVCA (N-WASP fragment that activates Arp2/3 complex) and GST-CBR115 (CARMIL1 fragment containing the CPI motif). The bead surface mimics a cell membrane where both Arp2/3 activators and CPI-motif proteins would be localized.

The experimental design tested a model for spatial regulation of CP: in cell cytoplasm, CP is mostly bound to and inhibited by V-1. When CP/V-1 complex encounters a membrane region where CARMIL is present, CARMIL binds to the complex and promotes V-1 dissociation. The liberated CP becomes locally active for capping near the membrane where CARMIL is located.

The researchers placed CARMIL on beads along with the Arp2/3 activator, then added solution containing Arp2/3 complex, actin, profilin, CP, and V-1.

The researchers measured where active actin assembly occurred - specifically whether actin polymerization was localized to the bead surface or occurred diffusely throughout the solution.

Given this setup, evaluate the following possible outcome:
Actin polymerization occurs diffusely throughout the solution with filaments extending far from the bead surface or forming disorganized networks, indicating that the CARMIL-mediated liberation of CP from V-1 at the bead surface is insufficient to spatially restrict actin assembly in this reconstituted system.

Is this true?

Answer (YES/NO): NO